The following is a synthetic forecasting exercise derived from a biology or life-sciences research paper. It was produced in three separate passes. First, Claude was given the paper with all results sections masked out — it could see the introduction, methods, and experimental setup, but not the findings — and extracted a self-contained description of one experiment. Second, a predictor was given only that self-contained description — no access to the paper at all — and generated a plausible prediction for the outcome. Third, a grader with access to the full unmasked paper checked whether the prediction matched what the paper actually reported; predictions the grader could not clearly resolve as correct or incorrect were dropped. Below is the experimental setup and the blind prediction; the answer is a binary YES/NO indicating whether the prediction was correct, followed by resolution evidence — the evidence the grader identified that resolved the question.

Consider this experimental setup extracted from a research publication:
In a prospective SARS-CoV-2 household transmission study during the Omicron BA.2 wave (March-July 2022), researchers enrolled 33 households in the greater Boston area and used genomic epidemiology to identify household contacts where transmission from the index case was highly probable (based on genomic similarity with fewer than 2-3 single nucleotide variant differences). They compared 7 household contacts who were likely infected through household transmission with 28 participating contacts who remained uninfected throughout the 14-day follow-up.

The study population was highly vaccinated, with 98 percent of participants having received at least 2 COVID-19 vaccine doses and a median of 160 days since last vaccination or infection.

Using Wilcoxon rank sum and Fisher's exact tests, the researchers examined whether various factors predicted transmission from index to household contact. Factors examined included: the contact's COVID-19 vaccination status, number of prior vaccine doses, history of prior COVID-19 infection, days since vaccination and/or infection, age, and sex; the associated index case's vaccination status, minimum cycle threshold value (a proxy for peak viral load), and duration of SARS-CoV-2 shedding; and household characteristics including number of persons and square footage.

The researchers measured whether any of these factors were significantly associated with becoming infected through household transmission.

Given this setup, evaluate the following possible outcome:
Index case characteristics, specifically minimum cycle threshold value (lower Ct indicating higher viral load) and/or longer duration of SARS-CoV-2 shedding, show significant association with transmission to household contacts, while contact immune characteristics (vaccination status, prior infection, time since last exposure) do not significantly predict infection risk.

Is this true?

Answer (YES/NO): NO